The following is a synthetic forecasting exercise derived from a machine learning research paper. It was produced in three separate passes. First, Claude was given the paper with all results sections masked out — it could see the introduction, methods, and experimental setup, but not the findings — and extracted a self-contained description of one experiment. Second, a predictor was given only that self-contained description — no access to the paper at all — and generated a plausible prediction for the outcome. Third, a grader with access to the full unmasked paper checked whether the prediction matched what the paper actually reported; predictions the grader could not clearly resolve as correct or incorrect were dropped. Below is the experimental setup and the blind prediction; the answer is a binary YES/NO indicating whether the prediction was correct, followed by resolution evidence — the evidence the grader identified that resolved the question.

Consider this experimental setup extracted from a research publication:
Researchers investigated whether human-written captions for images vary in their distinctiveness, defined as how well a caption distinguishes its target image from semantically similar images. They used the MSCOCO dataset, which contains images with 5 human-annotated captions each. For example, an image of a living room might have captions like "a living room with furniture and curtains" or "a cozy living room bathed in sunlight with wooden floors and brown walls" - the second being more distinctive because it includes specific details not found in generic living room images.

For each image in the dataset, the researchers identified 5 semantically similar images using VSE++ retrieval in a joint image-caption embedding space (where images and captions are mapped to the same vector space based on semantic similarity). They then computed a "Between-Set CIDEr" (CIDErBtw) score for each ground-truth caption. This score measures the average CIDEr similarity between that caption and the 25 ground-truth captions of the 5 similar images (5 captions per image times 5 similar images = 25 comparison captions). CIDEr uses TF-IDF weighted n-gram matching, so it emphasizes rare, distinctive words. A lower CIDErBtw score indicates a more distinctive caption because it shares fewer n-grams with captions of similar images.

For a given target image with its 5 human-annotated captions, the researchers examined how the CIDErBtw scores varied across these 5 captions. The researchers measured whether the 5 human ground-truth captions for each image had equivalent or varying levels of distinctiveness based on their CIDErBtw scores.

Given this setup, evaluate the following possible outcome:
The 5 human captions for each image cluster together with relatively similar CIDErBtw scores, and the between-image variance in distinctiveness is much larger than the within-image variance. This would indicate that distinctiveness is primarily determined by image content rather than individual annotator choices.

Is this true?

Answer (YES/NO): NO